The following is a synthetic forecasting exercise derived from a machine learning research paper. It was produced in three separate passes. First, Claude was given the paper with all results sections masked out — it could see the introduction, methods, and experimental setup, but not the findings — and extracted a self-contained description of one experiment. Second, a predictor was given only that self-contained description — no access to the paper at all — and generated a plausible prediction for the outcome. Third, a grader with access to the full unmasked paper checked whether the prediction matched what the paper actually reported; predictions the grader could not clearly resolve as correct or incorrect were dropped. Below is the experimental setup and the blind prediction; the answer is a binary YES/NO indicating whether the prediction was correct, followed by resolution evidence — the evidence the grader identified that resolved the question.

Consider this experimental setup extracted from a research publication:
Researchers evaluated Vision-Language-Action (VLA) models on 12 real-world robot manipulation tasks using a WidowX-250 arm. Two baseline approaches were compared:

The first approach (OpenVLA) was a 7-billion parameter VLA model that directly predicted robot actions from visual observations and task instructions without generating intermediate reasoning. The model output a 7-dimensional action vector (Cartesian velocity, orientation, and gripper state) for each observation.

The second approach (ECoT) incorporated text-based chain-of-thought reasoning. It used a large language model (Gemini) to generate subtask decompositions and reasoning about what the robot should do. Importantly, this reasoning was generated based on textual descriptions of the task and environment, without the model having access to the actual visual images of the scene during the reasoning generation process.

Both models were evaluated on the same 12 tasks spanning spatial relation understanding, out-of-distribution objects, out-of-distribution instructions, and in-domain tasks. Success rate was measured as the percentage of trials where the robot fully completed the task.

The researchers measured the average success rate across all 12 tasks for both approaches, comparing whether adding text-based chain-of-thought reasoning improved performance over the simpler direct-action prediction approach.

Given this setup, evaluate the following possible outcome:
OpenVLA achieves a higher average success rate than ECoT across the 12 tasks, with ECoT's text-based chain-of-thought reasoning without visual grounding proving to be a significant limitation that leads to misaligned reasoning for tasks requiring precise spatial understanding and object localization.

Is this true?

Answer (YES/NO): YES